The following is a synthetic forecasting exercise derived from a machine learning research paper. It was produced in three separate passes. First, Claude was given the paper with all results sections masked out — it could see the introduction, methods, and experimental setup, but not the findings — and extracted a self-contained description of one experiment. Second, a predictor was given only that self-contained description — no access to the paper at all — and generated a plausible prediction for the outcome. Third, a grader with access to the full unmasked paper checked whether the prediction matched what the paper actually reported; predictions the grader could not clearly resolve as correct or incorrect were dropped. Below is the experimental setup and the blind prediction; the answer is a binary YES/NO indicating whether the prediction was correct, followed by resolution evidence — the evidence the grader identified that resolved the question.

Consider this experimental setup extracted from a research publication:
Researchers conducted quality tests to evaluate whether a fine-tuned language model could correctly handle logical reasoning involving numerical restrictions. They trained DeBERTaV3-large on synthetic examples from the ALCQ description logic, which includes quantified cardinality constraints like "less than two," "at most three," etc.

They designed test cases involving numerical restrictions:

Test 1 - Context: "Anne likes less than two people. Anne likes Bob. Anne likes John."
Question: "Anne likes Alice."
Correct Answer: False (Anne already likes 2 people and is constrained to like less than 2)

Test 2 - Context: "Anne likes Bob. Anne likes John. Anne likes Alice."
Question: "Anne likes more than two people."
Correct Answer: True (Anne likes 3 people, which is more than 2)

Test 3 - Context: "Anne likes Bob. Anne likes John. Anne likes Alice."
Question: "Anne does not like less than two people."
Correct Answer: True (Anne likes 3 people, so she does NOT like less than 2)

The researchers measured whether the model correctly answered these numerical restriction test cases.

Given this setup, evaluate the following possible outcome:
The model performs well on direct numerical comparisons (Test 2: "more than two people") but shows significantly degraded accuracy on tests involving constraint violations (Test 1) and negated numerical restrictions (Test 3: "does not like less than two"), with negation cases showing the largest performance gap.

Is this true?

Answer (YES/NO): NO